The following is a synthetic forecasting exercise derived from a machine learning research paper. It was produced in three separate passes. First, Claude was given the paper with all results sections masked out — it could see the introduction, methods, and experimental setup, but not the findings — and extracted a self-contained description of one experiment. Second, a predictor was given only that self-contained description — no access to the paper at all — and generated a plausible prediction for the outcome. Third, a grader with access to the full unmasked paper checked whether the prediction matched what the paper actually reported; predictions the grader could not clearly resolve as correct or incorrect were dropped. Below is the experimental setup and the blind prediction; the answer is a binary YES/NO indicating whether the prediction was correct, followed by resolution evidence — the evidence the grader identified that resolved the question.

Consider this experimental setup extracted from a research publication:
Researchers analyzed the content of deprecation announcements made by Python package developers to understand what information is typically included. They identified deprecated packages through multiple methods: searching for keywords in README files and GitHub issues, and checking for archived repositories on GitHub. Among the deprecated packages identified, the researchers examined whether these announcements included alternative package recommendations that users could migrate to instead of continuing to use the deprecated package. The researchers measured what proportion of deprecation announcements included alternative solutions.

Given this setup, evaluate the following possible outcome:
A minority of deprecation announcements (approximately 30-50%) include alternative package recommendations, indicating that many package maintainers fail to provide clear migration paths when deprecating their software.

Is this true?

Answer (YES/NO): NO